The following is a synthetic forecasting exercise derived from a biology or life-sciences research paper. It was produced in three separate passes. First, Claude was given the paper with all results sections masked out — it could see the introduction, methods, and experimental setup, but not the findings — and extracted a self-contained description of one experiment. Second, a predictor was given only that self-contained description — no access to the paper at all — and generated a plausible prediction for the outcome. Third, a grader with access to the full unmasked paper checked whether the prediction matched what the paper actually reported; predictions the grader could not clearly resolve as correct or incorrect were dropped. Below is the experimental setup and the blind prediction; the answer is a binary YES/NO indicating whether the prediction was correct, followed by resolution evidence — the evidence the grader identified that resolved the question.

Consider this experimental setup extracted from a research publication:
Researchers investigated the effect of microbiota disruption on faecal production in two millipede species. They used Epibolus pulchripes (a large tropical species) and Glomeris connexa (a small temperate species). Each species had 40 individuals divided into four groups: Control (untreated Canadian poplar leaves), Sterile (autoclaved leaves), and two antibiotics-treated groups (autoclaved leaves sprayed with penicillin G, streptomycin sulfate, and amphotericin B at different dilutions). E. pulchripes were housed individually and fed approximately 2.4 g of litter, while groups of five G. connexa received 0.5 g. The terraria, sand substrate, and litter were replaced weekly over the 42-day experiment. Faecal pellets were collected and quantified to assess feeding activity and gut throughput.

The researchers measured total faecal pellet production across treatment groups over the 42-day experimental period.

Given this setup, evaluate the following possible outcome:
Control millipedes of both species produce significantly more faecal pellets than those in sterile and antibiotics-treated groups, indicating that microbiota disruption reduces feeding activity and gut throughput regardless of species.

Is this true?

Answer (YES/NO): YES